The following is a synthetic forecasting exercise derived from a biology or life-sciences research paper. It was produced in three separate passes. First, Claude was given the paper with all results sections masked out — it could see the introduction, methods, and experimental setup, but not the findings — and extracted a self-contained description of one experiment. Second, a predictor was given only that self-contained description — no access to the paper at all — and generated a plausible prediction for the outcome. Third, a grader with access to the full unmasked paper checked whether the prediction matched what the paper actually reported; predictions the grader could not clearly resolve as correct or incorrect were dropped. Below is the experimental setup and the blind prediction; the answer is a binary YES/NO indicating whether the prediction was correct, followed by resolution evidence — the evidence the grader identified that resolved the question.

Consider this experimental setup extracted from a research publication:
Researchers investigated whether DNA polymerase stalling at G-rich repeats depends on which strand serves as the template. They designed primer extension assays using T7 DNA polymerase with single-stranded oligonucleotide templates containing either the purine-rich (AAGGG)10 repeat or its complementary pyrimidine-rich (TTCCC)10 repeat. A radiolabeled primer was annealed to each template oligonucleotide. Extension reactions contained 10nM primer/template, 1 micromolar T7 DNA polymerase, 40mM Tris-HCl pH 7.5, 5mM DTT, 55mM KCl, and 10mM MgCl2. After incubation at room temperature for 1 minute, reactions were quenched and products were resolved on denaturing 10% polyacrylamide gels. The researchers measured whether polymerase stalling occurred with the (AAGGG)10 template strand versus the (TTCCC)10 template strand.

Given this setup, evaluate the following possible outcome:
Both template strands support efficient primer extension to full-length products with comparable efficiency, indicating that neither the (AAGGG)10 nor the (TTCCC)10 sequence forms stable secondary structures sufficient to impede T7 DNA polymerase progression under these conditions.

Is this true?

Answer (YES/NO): NO